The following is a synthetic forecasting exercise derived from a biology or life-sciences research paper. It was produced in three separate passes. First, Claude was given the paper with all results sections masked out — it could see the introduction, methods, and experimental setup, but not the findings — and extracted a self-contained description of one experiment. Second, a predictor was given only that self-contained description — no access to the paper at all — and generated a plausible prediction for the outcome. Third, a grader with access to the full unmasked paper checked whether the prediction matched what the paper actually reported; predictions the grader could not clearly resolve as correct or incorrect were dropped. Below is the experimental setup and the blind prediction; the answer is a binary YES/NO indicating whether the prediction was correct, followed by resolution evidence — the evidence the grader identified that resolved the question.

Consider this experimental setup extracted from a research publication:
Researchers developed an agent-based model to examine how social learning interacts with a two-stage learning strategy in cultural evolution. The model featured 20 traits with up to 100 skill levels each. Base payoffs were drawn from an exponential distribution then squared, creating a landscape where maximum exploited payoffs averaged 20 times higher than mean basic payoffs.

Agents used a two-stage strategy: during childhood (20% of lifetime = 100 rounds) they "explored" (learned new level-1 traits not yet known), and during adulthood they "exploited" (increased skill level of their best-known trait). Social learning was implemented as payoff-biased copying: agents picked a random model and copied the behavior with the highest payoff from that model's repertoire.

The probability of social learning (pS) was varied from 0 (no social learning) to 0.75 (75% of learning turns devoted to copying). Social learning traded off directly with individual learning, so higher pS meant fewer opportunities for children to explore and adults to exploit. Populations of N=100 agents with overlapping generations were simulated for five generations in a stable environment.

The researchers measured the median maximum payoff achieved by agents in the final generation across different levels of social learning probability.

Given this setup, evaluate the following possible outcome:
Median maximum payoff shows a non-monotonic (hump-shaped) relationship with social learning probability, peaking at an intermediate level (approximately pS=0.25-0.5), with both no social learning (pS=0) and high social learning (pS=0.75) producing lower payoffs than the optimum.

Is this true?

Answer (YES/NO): NO